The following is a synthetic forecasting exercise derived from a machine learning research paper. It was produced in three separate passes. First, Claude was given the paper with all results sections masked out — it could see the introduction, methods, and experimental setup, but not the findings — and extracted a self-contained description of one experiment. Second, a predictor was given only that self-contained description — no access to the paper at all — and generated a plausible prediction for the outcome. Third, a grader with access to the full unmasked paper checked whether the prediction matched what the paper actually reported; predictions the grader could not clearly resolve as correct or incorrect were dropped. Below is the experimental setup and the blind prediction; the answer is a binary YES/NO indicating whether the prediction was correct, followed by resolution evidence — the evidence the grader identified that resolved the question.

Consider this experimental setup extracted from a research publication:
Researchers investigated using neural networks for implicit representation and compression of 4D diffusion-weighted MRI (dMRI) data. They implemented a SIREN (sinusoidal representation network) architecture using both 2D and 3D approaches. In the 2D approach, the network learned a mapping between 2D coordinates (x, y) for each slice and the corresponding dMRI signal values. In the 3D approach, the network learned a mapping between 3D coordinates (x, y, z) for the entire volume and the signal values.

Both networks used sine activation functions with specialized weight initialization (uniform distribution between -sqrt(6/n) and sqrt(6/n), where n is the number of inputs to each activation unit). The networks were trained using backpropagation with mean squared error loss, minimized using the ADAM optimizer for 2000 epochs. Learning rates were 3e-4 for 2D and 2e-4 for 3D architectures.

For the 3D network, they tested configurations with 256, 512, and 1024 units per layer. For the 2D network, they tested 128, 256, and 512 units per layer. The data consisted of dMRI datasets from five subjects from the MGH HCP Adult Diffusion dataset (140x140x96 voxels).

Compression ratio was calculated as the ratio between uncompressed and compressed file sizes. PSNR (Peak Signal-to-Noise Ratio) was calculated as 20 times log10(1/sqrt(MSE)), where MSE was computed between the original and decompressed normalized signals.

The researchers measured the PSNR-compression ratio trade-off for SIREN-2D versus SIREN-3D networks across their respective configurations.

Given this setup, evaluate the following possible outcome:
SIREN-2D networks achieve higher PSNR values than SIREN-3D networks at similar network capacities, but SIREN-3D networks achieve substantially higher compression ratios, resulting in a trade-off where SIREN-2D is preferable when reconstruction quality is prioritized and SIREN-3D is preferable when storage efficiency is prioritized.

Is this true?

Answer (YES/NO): NO